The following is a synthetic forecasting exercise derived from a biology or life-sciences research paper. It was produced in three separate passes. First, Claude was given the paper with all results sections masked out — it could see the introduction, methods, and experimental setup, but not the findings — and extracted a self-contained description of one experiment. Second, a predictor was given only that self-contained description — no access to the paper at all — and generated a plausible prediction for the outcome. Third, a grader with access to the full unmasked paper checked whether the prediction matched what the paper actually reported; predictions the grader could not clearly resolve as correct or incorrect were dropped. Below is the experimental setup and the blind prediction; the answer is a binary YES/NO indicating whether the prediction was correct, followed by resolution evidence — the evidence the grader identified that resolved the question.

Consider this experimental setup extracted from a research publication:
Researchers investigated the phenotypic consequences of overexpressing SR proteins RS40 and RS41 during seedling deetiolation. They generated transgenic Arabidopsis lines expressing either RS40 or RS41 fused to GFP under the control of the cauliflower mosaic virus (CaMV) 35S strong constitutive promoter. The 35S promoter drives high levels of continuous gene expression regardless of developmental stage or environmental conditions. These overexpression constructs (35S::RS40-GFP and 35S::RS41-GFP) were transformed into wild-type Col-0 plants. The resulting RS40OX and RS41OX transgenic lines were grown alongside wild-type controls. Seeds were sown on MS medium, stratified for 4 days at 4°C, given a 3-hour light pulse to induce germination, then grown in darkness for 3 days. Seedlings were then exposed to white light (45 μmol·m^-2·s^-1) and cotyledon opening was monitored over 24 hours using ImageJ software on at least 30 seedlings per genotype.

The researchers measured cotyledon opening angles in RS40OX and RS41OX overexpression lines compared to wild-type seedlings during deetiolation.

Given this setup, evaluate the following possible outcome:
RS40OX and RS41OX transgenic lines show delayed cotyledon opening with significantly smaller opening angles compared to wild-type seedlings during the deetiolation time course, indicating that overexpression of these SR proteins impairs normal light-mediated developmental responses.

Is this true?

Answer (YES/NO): NO